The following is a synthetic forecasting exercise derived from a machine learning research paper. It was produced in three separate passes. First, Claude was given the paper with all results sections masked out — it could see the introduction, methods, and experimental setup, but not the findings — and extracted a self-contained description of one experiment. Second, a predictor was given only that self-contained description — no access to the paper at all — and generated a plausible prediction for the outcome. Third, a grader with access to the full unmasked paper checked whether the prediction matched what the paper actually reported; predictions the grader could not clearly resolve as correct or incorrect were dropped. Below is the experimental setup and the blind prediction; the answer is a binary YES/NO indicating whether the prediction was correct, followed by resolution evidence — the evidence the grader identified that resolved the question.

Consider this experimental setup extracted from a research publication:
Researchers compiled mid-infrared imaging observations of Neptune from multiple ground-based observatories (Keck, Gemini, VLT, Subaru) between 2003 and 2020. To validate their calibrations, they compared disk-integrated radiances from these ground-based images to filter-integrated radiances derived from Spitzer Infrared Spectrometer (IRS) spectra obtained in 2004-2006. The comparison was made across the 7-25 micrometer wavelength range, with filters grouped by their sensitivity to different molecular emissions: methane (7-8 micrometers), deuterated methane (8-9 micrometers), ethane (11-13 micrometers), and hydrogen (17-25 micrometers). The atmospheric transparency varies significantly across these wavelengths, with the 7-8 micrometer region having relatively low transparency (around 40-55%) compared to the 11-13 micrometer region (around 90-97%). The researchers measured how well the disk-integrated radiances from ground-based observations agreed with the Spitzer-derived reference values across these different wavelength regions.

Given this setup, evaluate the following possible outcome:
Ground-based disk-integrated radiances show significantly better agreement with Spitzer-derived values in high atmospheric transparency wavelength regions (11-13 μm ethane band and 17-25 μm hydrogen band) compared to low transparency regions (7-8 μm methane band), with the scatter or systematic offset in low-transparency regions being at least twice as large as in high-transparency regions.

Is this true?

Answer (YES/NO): YES